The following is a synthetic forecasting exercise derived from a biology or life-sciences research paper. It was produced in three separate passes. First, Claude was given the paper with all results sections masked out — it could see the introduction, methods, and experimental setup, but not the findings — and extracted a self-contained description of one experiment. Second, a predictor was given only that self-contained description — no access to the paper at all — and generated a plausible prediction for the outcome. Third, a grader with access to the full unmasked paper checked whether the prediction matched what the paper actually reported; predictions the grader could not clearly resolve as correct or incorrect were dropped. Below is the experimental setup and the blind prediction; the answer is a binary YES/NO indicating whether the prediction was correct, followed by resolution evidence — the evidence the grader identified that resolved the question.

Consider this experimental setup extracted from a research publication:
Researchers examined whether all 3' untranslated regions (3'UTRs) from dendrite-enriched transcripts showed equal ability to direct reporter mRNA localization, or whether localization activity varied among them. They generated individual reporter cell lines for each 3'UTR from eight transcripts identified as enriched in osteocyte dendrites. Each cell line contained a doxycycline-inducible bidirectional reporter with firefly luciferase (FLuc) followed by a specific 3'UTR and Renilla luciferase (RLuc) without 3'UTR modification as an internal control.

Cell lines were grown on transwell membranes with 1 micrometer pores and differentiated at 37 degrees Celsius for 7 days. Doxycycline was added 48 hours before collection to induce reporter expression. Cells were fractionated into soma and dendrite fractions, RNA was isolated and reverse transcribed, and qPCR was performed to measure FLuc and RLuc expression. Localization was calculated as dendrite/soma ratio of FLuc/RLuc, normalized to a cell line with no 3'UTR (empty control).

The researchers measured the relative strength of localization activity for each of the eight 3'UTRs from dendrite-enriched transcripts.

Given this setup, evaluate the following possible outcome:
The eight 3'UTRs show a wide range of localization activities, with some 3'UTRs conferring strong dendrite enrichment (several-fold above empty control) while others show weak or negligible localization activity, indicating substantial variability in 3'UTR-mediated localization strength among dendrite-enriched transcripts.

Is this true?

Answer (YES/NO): YES